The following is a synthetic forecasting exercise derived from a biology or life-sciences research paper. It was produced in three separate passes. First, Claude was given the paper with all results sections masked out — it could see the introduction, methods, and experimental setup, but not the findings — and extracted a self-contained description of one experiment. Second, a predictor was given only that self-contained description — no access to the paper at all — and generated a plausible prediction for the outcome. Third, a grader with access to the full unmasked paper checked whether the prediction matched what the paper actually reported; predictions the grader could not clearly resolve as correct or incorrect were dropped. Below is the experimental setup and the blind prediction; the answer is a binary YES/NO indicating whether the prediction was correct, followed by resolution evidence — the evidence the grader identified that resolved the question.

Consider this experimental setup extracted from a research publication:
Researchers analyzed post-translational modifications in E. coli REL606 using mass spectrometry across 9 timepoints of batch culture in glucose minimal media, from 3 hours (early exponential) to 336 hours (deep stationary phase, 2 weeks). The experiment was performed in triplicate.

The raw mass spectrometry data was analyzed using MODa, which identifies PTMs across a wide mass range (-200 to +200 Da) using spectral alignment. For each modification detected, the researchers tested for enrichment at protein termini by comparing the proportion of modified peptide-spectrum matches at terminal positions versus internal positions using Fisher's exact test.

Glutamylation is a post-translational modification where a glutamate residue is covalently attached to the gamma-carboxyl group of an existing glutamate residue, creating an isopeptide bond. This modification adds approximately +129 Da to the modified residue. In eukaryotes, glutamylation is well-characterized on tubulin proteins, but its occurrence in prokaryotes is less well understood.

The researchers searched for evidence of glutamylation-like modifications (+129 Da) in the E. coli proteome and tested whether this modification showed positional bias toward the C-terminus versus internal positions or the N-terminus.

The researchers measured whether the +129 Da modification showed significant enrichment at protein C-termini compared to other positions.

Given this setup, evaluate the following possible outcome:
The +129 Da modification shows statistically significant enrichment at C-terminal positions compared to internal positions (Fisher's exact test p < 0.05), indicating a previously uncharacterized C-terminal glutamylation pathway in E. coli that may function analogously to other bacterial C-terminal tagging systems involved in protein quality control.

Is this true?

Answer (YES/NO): NO